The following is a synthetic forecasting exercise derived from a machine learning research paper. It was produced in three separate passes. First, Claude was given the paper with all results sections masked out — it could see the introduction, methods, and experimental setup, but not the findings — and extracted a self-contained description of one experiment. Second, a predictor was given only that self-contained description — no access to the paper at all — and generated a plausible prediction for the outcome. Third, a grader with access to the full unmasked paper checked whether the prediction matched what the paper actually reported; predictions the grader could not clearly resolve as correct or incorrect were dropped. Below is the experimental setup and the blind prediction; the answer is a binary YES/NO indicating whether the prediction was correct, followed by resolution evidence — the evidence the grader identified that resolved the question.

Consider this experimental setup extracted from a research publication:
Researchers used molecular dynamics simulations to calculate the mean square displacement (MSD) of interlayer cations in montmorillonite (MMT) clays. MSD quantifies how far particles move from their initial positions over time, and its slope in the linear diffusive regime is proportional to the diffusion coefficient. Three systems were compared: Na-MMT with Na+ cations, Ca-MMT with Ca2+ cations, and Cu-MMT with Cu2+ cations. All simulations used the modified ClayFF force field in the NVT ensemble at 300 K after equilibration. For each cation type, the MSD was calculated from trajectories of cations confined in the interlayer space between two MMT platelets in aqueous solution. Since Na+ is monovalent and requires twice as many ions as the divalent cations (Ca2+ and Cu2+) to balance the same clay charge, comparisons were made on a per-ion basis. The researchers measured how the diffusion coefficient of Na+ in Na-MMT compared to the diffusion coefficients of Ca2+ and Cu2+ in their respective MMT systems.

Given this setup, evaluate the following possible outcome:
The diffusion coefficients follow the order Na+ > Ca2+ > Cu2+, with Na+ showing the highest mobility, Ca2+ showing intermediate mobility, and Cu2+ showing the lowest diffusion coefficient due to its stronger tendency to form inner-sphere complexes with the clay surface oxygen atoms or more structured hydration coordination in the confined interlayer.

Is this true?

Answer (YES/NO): NO